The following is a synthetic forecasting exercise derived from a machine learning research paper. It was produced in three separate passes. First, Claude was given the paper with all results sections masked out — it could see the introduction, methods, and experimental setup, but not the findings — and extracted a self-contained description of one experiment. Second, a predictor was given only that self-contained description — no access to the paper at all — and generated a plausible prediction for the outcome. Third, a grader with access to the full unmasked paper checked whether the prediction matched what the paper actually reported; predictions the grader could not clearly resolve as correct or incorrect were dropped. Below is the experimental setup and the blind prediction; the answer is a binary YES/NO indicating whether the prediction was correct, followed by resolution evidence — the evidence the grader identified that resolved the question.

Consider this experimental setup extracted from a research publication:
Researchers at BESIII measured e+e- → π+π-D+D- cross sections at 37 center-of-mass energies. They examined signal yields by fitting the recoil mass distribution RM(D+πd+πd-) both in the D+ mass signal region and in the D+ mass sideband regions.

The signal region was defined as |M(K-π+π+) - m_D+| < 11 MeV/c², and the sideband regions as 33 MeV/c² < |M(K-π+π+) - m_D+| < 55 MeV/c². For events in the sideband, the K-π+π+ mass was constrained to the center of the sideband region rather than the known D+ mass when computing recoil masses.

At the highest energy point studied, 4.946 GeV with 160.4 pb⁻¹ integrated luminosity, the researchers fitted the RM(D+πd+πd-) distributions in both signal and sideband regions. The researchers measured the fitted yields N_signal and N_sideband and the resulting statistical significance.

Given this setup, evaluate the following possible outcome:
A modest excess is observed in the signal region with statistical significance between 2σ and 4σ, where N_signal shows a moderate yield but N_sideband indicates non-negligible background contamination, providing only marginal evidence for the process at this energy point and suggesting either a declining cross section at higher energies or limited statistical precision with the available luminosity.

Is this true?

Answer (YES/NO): NO